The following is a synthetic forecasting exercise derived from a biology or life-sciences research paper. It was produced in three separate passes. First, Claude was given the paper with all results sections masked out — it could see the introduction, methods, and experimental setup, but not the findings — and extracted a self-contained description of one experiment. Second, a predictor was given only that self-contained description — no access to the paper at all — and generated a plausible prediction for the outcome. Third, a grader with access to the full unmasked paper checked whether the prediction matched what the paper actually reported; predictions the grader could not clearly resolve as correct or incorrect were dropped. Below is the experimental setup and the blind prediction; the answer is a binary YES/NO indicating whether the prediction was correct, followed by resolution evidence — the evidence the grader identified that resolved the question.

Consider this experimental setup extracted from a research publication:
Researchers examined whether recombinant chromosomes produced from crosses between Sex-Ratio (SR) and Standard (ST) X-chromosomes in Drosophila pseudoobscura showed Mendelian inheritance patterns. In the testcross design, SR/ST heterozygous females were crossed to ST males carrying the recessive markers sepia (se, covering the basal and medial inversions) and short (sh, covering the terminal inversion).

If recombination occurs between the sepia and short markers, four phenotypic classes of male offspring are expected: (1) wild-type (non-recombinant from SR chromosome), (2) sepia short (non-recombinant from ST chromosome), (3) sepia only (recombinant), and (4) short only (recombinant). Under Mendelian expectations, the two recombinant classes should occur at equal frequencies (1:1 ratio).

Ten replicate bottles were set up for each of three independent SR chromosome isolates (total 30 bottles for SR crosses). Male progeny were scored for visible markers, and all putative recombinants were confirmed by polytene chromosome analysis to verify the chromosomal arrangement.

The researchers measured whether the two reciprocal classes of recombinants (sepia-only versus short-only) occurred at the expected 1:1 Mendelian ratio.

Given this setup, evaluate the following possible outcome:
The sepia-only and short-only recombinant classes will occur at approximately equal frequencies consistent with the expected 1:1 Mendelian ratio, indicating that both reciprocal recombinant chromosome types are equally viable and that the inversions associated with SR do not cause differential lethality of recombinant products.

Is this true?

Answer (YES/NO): NO